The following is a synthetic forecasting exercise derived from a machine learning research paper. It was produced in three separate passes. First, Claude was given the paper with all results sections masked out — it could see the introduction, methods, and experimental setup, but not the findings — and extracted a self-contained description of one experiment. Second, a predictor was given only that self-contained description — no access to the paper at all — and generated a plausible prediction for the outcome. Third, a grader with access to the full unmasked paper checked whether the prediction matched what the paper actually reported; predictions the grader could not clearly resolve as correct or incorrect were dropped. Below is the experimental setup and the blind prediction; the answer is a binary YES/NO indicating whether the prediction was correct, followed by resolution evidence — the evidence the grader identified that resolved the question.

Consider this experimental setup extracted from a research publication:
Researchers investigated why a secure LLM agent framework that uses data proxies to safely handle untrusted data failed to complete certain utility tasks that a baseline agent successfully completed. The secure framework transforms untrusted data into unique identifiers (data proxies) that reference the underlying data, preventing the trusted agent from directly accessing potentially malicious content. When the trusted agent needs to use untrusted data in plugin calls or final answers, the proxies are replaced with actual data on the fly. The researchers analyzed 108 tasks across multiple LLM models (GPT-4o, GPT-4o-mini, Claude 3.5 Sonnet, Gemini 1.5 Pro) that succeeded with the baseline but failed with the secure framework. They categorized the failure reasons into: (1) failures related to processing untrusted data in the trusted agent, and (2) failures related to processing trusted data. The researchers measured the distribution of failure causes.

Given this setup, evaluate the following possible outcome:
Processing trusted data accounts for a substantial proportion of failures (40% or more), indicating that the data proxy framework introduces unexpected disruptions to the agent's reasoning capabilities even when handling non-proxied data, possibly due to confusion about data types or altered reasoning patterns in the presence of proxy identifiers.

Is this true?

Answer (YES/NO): NO